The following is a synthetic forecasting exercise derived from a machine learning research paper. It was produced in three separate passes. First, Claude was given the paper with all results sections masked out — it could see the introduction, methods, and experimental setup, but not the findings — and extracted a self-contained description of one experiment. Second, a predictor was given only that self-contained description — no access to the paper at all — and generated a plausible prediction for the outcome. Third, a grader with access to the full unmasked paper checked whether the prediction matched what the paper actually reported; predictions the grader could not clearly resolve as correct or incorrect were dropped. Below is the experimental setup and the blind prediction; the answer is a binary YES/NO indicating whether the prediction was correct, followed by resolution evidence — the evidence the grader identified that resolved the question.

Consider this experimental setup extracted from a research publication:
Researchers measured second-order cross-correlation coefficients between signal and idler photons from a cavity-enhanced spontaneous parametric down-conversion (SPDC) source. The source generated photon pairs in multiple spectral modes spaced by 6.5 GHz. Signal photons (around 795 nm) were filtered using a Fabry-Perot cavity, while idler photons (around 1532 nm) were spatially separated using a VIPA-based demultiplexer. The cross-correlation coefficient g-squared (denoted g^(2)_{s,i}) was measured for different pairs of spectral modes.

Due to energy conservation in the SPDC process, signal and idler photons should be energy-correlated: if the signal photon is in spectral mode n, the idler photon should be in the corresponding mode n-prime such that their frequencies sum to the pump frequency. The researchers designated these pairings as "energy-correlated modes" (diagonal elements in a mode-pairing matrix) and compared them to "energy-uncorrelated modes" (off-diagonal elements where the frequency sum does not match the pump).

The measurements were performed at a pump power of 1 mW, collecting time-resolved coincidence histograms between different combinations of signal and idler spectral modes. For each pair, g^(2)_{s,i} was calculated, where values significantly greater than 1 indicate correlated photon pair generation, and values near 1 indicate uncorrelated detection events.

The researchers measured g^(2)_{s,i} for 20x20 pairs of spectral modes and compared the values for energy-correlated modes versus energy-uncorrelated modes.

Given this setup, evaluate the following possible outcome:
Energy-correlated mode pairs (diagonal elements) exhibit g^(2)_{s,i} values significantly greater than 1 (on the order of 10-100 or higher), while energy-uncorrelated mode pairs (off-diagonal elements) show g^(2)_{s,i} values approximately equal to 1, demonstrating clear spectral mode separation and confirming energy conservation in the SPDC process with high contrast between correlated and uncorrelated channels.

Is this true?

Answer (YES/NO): NO